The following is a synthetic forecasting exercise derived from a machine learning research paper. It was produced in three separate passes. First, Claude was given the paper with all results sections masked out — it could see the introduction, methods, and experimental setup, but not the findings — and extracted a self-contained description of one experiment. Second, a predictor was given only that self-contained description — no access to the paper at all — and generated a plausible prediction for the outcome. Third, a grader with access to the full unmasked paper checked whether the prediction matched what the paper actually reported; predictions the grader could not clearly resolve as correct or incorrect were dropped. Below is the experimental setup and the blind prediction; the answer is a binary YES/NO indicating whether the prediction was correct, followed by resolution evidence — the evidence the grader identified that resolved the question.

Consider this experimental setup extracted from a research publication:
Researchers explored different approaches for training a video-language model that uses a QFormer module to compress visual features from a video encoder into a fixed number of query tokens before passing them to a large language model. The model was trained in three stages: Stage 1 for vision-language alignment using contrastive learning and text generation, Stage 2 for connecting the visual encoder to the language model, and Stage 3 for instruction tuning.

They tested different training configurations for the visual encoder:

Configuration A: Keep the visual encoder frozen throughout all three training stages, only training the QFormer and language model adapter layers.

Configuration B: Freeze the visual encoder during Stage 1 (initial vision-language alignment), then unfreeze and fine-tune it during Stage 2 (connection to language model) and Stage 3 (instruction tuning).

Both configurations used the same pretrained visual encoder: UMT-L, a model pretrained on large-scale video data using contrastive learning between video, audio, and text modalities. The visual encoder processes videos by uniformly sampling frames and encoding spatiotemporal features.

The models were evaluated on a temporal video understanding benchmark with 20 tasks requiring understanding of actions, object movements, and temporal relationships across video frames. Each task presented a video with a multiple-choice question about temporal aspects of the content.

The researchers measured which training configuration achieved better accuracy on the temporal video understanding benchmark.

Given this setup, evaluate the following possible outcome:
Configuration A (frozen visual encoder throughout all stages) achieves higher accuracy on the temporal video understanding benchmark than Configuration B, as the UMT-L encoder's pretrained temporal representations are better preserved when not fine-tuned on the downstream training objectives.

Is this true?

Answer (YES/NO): NO